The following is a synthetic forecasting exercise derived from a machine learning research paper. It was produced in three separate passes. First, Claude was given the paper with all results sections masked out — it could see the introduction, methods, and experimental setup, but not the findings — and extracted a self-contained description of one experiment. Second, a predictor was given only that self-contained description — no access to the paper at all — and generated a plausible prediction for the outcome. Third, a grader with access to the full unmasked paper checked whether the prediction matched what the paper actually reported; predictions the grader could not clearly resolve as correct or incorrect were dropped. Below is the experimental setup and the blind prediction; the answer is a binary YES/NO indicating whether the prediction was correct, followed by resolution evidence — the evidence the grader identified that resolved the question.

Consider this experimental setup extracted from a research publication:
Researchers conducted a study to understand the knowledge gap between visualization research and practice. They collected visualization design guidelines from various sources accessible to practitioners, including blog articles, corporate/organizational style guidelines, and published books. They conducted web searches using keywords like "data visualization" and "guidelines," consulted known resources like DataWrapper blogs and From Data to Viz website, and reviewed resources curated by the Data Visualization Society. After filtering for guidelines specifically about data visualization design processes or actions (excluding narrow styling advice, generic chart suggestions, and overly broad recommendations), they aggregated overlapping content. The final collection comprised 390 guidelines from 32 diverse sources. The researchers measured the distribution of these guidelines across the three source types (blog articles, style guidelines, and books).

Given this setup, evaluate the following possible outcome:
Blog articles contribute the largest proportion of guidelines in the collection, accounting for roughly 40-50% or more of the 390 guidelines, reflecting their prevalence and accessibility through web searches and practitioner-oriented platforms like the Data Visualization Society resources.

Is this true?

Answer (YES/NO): YES